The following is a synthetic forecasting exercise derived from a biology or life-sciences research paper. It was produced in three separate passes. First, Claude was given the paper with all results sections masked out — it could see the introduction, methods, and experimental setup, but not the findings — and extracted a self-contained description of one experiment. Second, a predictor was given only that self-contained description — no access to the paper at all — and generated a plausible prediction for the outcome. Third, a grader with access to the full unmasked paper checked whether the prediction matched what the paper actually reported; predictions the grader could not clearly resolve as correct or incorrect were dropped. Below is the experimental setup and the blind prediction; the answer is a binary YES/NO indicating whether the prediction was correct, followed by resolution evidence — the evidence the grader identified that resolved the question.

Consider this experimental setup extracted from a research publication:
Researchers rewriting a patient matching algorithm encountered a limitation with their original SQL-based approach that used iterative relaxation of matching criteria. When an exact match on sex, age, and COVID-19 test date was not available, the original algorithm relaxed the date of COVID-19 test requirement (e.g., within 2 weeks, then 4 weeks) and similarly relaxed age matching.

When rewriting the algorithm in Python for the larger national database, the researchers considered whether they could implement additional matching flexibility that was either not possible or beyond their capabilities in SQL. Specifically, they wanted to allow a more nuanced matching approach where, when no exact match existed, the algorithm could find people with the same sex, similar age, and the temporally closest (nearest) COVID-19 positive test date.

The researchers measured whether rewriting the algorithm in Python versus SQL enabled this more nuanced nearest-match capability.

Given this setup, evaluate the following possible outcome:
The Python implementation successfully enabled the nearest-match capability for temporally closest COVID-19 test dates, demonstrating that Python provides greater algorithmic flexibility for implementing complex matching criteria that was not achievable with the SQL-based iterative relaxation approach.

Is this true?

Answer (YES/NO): YES